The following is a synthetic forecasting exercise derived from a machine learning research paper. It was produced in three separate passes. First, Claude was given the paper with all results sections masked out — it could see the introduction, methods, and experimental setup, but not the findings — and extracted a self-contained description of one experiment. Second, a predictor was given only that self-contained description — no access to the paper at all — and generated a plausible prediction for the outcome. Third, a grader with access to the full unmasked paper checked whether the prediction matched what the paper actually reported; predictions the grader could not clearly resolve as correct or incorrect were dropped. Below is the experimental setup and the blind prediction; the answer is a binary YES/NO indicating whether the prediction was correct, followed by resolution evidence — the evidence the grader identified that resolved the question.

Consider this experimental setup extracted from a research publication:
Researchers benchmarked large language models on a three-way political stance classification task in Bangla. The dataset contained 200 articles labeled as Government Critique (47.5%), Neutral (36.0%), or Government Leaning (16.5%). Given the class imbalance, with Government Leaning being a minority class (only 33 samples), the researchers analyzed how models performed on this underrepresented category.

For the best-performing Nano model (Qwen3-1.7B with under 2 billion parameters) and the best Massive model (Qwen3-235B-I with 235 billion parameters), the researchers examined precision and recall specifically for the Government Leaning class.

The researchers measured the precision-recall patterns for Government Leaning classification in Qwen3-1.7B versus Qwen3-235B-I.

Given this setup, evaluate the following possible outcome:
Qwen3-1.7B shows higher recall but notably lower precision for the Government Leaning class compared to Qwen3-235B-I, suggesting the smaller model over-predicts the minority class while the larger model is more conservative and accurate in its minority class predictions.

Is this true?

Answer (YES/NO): YES